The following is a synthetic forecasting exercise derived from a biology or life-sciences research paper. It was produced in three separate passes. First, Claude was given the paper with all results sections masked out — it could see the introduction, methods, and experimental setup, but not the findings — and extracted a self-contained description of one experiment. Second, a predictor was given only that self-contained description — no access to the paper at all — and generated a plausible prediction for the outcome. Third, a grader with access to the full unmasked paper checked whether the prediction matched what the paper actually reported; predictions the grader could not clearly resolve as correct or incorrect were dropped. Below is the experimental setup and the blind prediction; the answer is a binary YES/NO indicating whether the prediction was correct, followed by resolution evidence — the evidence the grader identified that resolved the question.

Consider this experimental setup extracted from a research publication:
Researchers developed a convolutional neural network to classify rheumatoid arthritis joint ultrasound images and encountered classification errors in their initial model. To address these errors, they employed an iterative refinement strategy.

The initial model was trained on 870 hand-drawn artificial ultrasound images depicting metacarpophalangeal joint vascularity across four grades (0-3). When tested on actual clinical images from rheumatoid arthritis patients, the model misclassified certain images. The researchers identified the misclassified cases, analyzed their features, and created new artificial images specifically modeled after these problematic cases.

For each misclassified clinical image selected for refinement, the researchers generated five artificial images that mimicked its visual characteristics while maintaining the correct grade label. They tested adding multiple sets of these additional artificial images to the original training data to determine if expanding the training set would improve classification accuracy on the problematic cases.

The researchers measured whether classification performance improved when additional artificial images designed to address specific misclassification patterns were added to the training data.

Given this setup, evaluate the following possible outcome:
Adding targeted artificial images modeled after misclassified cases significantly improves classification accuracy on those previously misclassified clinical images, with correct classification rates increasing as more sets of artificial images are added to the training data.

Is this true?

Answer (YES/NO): NO